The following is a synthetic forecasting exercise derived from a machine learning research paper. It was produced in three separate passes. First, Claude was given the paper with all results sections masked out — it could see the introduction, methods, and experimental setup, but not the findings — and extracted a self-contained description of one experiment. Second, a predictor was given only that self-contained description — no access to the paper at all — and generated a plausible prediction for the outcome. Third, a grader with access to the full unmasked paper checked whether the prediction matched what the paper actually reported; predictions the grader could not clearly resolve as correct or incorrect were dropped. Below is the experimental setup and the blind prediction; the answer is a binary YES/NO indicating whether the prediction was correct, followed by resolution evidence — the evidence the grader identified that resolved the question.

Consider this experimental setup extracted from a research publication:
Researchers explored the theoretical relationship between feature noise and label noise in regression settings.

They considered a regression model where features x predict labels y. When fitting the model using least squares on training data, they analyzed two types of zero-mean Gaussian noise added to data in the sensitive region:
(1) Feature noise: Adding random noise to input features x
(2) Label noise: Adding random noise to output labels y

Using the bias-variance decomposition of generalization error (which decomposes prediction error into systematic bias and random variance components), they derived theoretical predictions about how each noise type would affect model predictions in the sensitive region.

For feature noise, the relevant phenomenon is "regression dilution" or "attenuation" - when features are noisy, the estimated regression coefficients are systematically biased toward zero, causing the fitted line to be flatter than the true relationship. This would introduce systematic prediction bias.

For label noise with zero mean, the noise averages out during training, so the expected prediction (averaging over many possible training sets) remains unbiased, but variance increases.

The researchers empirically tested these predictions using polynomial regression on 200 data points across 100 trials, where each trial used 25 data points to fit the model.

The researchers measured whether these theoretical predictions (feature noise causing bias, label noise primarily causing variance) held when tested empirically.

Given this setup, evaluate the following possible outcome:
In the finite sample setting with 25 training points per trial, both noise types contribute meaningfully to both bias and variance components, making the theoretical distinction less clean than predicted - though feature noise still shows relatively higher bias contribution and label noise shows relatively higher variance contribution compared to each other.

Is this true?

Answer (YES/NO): NO